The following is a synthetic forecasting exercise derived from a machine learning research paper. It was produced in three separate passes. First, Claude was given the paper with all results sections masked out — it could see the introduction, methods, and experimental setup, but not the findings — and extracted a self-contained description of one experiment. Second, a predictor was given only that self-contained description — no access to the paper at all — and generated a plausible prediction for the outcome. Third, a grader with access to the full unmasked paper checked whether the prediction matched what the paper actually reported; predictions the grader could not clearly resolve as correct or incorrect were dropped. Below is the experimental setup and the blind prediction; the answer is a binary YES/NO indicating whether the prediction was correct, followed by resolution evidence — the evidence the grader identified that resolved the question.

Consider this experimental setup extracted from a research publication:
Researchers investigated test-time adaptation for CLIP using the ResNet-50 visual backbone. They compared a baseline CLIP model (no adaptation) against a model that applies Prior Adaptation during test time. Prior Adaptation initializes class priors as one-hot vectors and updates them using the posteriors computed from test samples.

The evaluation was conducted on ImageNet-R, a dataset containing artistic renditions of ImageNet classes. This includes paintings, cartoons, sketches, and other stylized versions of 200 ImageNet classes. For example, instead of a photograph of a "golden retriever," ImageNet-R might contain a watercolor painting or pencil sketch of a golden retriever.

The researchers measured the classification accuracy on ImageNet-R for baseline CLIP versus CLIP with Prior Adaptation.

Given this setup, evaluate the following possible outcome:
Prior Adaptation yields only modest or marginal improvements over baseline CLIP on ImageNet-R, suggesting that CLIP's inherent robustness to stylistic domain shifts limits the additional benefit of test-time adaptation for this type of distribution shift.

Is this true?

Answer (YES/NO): NO